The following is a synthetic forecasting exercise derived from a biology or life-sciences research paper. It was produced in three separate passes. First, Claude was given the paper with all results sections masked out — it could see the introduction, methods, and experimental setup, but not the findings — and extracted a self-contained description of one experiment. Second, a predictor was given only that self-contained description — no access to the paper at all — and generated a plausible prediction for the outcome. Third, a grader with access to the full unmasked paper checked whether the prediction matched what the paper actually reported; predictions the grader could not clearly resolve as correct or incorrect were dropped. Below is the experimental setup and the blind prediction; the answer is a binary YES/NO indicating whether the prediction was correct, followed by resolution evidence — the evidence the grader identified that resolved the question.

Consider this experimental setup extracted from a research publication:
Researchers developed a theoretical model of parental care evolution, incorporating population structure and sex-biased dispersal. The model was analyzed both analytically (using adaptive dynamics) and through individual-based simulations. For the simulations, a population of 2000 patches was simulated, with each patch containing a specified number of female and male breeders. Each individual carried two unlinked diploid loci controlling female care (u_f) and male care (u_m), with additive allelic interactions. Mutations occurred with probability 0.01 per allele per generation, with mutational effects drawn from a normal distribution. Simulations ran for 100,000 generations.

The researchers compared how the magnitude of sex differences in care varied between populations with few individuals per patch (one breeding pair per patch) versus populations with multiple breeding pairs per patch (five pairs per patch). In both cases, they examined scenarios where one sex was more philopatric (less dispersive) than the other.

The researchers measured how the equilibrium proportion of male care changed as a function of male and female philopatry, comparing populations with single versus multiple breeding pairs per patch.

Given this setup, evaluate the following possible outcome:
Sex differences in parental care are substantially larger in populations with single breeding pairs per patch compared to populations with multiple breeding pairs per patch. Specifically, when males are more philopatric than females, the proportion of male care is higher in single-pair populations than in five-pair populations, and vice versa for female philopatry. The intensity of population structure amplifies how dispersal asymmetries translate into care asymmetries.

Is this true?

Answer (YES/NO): YES